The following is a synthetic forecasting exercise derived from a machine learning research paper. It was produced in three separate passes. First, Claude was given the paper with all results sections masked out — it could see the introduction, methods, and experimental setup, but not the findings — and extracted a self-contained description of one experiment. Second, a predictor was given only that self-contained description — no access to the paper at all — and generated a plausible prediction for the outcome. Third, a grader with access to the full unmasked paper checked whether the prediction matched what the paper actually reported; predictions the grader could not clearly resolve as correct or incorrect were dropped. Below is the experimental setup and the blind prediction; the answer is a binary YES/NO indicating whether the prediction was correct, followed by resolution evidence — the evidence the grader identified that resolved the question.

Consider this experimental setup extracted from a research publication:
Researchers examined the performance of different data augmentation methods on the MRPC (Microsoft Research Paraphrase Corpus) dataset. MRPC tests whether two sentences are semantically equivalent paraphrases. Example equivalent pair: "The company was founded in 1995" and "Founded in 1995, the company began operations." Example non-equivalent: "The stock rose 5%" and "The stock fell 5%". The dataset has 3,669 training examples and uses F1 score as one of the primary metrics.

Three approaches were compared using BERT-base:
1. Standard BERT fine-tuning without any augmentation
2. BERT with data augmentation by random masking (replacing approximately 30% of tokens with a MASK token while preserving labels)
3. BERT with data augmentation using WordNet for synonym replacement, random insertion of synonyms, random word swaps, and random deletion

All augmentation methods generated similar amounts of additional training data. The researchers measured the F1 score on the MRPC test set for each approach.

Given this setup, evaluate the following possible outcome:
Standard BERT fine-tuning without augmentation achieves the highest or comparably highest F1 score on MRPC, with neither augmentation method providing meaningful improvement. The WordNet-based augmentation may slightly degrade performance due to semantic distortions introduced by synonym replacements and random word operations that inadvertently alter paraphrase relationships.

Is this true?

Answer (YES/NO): YES